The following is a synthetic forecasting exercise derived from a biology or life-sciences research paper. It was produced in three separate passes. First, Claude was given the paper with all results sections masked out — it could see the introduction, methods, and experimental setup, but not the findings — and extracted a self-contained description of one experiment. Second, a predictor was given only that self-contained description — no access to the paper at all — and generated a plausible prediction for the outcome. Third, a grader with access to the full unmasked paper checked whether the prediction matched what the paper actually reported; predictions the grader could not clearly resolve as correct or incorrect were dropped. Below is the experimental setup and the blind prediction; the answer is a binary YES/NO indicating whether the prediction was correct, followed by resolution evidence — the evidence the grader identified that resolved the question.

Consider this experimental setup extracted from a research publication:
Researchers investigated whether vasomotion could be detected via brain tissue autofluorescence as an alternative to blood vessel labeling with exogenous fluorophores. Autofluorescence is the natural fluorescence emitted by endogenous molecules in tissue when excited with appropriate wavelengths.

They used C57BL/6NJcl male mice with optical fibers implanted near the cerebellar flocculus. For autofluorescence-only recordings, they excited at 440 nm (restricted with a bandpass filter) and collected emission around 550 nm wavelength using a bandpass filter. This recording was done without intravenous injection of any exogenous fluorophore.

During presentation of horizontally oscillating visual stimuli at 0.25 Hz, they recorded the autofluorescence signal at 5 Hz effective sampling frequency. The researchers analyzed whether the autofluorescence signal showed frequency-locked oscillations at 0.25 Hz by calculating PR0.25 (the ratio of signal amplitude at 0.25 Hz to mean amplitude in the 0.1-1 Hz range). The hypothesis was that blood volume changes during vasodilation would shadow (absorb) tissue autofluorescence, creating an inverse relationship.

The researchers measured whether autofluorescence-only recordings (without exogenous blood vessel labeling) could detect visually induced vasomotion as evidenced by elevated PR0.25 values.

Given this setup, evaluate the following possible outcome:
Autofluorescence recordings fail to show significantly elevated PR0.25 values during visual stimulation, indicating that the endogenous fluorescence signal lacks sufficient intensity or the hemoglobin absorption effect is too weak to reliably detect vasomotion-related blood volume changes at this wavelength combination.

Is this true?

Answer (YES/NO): NO